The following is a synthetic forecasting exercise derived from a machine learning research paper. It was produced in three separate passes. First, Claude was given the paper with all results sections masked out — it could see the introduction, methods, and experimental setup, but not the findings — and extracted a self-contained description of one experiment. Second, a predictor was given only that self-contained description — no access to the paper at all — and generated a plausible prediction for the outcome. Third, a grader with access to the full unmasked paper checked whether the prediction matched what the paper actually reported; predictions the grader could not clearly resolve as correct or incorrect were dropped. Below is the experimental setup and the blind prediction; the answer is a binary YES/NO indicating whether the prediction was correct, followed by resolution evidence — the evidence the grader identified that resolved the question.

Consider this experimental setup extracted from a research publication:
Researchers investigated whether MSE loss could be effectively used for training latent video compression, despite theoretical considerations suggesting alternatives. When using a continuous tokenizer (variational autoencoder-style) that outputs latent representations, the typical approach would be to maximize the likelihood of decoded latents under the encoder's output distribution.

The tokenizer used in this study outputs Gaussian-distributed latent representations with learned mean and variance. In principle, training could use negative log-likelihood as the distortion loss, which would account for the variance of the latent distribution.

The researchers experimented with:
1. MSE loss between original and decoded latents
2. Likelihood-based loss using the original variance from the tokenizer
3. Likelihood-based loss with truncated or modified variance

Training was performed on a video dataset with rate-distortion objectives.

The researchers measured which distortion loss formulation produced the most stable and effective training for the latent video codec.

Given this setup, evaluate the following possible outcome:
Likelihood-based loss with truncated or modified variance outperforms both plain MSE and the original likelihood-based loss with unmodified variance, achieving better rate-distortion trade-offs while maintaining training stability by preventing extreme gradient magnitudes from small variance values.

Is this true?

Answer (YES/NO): NO